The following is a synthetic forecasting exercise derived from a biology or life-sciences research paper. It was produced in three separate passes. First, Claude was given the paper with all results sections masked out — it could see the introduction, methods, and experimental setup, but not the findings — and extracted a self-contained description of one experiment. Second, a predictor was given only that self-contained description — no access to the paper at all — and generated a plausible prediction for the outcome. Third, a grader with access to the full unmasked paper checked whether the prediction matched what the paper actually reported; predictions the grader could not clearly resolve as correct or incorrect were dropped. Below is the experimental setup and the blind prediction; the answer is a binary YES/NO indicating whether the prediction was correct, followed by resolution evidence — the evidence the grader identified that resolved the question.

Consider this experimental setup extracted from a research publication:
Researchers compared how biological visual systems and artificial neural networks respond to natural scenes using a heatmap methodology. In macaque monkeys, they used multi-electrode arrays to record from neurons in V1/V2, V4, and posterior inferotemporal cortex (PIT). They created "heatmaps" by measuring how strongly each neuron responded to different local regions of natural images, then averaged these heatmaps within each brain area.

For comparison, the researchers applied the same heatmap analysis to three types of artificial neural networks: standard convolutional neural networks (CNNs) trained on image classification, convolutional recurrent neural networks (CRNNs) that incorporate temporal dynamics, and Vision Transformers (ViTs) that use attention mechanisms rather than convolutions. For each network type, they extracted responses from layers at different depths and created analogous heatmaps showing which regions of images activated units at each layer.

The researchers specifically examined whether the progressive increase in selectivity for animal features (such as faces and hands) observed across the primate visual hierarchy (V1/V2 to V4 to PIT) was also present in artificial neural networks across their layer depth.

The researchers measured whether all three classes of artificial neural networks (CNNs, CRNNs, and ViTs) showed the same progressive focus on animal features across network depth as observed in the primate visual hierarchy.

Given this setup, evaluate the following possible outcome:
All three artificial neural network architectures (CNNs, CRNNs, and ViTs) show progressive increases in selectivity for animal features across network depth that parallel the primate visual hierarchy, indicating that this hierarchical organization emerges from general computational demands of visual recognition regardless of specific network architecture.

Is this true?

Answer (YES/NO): NO